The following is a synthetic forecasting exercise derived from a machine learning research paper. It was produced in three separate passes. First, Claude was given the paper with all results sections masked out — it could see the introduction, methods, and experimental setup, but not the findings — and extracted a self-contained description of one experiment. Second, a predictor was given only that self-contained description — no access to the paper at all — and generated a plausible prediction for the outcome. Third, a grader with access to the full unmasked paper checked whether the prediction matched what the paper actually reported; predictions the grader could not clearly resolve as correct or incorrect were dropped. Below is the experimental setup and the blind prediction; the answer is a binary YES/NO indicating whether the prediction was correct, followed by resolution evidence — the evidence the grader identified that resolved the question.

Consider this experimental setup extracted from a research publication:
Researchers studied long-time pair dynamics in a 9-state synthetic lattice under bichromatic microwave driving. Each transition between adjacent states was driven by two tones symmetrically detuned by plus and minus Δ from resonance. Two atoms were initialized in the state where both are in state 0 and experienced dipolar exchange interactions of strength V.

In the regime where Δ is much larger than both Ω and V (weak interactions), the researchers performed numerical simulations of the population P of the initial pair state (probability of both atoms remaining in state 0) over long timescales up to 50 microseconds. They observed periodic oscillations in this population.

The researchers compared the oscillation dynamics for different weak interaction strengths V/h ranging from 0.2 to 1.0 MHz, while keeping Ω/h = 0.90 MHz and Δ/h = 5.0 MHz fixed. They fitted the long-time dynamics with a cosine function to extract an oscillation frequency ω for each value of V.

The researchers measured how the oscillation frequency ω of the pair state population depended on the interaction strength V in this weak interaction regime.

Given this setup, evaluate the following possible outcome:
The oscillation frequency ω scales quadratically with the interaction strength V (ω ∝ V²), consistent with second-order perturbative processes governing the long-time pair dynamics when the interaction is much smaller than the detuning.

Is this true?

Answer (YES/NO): NO